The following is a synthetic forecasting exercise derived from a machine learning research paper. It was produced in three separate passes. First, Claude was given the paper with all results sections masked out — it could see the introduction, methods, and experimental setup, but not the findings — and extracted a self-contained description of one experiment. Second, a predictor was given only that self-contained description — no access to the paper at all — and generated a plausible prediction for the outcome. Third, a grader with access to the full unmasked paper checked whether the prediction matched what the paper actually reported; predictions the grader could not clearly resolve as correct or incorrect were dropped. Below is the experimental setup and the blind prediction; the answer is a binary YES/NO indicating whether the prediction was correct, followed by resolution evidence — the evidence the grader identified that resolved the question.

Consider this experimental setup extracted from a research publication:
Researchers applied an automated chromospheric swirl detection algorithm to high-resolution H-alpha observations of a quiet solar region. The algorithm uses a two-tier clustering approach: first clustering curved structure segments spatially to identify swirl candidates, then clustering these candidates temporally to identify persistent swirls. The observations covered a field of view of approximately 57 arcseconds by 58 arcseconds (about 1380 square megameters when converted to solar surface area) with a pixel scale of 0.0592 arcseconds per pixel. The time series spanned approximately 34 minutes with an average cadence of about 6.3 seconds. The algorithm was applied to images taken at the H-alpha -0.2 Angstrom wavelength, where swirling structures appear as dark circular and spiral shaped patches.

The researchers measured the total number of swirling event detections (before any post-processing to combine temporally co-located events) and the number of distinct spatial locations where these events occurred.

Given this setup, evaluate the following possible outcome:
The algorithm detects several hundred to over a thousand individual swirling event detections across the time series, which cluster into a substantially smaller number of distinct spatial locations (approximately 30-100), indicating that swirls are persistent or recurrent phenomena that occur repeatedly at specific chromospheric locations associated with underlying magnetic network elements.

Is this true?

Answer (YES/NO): NO